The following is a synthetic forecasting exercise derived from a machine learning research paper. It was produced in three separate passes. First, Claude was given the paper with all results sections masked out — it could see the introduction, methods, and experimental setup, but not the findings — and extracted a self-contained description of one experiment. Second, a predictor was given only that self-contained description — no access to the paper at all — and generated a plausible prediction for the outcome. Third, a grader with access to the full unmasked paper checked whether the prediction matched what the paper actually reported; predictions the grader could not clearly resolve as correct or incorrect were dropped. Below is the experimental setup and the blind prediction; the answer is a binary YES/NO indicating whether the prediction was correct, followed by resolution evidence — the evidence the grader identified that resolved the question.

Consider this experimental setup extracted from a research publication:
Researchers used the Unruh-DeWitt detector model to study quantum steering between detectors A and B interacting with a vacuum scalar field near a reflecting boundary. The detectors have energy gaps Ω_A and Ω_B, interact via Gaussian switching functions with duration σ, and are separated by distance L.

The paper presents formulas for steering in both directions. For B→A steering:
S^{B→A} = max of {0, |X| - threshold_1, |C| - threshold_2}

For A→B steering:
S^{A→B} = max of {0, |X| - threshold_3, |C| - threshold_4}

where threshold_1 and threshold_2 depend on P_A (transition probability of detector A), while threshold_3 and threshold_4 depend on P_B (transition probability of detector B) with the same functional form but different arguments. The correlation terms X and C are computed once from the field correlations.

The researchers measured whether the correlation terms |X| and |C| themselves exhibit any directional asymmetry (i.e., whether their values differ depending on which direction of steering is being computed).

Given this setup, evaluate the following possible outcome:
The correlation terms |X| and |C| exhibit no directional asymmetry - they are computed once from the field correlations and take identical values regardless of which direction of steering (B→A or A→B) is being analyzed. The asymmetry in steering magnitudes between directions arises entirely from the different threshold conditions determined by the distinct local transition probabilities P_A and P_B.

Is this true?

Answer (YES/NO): YES